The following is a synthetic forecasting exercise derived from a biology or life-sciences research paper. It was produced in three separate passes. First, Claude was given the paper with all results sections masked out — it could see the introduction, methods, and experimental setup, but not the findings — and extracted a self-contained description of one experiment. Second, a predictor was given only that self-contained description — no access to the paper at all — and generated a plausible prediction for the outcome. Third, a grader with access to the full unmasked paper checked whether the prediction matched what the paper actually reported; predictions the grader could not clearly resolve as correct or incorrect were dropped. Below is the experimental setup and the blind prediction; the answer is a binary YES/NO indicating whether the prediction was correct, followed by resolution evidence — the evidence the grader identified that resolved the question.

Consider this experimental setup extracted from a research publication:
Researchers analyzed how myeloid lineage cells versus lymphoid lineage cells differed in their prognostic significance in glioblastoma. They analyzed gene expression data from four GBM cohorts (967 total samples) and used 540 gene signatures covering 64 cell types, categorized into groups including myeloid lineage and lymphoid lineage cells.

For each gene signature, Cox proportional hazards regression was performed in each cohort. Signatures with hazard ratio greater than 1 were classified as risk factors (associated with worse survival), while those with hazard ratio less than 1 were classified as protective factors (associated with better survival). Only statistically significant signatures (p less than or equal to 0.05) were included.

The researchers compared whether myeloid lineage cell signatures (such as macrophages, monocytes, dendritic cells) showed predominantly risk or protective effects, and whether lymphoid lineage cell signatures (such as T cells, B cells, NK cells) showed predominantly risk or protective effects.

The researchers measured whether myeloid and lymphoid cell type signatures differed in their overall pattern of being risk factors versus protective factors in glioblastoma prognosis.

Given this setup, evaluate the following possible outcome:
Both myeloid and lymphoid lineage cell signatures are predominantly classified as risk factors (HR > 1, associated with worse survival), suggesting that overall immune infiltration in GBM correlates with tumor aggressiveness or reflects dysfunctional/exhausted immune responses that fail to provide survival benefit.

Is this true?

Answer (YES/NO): NO